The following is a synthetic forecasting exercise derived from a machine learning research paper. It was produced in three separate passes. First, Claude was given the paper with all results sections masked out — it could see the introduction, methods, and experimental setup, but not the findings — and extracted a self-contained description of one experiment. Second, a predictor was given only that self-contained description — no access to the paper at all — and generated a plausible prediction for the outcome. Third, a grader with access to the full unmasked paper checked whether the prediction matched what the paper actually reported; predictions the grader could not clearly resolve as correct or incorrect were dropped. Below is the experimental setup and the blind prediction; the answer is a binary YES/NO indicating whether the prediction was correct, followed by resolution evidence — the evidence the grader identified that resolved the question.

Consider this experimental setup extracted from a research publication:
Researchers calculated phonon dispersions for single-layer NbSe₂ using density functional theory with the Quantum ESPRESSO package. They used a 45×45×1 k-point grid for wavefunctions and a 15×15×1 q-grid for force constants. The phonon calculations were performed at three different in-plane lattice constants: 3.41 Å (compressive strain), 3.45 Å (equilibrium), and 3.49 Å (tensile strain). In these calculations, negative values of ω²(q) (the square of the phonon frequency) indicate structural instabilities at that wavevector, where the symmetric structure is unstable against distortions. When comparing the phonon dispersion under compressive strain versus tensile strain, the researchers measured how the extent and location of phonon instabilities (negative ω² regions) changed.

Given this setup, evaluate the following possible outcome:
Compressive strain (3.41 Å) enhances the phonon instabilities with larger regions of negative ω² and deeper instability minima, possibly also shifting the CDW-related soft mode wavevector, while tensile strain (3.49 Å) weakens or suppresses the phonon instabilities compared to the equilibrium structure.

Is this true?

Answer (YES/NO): NO